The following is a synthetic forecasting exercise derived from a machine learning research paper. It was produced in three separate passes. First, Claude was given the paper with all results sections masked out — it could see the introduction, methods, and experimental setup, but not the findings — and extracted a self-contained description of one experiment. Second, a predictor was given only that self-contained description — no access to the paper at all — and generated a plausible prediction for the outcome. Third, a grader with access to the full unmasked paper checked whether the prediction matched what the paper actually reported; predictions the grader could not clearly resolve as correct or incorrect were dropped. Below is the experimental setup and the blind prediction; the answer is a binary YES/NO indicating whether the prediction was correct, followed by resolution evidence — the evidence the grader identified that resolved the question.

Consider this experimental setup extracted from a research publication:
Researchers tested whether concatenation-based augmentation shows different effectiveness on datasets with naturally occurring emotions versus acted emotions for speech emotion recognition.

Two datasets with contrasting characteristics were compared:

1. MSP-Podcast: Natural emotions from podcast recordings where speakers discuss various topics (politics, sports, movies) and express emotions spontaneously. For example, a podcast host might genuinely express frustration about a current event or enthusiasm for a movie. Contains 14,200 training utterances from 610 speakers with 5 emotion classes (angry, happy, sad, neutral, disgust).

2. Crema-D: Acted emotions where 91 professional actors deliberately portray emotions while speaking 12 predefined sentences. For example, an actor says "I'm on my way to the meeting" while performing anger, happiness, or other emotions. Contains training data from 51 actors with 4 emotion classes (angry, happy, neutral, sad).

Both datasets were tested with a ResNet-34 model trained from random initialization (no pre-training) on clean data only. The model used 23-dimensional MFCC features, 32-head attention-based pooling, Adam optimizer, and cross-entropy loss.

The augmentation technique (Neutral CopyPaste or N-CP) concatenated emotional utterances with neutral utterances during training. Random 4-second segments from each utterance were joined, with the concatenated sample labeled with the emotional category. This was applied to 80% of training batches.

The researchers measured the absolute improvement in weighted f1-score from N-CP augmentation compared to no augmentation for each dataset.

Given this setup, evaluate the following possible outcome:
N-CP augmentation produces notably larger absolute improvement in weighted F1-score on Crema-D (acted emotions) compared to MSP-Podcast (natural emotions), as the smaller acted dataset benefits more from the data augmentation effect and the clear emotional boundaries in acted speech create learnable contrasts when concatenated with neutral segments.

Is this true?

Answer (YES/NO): YES